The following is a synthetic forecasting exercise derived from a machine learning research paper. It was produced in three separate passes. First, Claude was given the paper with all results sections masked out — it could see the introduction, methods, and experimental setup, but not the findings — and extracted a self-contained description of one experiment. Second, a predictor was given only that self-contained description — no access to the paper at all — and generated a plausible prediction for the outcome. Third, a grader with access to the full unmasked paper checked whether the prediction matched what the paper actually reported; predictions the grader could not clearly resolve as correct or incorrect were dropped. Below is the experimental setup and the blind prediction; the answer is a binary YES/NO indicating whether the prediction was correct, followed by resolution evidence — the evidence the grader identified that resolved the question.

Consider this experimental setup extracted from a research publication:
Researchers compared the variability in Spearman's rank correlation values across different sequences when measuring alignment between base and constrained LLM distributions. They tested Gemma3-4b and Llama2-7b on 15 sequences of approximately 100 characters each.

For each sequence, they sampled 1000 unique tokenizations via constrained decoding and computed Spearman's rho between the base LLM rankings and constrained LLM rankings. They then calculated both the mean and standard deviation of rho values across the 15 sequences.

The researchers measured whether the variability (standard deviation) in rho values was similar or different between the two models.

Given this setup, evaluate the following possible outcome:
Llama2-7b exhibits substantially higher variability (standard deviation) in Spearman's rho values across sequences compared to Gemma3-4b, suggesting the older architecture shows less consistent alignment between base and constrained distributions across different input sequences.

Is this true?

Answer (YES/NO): NO